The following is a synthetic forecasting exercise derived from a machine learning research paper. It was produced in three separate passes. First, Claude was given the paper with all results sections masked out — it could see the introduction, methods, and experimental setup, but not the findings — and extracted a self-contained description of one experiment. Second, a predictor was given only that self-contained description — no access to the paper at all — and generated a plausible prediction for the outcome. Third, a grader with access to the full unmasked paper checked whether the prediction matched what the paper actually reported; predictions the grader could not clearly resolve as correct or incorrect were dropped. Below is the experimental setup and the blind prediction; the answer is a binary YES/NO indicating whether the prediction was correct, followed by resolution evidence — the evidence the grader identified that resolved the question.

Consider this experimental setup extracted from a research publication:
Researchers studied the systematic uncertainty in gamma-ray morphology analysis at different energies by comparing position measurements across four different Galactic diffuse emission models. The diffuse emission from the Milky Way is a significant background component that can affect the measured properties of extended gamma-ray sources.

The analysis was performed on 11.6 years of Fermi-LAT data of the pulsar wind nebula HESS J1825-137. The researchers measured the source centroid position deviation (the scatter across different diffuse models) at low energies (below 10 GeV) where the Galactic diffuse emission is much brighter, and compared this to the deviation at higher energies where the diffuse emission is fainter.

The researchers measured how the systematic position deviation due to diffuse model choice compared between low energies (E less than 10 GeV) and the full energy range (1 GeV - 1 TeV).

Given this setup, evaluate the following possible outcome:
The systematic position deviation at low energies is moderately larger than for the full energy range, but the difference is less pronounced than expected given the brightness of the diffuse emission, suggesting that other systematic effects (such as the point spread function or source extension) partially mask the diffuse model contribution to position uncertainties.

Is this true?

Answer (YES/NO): NO